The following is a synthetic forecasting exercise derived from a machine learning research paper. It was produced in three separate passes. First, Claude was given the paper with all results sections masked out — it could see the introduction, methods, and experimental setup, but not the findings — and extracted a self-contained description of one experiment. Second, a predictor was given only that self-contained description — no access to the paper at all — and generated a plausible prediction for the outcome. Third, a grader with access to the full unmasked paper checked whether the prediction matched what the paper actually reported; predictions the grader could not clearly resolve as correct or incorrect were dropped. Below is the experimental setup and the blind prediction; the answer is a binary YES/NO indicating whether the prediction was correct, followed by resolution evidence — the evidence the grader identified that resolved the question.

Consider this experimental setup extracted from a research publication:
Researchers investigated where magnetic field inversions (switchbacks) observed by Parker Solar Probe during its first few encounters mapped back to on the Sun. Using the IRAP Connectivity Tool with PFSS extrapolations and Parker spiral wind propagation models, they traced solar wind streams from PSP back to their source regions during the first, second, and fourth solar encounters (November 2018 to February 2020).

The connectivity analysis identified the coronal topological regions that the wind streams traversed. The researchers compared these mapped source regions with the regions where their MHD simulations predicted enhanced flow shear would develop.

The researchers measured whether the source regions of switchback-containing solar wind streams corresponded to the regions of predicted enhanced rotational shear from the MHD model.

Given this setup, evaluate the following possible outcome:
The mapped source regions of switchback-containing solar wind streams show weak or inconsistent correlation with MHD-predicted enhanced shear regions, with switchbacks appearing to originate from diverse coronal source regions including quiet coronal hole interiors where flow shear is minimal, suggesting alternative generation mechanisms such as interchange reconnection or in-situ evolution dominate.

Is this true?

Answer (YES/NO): NO